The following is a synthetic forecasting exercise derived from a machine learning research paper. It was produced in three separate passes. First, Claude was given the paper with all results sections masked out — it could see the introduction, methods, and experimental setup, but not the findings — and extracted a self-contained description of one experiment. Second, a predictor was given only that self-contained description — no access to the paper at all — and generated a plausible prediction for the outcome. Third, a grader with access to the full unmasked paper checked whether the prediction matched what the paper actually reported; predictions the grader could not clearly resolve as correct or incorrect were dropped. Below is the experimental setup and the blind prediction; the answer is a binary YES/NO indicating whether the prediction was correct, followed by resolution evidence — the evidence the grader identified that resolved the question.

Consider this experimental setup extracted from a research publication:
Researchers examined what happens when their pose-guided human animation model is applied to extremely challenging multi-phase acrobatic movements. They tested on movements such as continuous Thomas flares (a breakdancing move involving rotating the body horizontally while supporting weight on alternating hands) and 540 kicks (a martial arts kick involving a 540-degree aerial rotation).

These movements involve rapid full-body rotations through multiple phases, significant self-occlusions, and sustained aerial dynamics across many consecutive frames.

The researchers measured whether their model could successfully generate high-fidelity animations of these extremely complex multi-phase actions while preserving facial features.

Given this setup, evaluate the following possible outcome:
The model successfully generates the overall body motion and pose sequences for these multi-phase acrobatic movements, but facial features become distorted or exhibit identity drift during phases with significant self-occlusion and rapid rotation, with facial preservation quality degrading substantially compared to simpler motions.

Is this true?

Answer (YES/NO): NO